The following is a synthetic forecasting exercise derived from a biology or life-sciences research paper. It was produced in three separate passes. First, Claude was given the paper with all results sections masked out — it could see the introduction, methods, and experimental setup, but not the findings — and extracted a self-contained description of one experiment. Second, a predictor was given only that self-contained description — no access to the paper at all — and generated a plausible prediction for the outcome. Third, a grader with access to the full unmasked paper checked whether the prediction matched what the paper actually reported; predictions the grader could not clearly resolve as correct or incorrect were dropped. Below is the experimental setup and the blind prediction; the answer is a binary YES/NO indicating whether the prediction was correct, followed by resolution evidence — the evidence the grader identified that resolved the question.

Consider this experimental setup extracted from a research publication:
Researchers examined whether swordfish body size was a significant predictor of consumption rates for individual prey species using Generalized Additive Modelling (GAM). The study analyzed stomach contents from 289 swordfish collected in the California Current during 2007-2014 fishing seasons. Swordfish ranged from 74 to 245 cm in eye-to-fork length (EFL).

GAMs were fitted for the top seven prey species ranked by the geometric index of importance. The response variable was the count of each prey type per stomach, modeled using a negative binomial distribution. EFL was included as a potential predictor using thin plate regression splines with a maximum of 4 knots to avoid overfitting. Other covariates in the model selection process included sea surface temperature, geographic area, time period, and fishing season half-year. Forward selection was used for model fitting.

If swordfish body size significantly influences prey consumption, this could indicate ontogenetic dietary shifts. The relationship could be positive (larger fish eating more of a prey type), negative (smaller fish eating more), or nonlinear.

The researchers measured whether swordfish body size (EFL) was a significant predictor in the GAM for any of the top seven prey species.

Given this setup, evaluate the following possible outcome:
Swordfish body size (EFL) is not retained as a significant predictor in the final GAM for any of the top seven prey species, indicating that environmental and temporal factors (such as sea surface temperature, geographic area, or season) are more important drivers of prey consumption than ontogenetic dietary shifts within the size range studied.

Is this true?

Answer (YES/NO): NO